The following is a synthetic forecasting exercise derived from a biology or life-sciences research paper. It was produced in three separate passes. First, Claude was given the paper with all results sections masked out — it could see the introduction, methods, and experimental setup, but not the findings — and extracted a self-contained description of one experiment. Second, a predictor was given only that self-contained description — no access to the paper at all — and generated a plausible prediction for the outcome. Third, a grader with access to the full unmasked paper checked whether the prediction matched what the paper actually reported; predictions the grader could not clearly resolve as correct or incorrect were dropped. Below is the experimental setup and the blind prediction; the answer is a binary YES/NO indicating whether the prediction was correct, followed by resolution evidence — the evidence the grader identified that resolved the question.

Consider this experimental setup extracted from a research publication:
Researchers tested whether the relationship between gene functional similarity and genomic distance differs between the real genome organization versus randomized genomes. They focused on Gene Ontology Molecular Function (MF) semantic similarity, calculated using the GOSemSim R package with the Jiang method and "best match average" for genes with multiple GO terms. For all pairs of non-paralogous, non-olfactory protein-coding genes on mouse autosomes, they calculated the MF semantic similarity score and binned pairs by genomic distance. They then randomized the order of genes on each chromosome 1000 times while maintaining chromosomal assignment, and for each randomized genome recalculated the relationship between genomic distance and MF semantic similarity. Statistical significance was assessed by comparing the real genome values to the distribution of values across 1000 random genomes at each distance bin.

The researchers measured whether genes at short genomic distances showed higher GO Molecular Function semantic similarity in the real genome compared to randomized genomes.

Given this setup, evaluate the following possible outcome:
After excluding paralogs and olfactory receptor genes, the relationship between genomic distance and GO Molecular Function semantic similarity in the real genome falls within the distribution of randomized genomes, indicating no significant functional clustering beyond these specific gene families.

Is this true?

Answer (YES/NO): NO